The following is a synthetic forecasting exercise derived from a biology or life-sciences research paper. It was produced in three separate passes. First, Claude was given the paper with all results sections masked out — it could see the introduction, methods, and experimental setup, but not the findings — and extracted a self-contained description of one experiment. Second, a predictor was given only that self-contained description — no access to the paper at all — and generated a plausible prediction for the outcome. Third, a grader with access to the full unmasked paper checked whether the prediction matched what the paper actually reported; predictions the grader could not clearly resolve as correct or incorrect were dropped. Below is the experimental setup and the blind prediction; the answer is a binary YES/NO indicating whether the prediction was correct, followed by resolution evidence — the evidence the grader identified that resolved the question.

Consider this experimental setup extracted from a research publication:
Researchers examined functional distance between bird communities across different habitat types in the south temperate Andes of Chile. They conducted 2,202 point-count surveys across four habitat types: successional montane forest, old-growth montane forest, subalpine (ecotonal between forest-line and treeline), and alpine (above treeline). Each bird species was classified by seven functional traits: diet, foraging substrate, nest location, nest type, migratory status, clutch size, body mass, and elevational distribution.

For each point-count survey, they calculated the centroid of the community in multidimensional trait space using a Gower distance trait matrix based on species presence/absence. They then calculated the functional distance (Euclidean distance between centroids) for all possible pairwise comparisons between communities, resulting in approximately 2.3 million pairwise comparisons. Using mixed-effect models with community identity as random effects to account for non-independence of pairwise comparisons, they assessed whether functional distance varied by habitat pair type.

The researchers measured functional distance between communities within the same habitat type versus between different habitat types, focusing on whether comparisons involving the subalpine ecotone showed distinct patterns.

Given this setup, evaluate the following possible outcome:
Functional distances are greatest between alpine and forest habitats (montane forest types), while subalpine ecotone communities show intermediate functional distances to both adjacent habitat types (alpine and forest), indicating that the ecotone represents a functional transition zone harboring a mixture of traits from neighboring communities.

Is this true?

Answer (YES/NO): NO